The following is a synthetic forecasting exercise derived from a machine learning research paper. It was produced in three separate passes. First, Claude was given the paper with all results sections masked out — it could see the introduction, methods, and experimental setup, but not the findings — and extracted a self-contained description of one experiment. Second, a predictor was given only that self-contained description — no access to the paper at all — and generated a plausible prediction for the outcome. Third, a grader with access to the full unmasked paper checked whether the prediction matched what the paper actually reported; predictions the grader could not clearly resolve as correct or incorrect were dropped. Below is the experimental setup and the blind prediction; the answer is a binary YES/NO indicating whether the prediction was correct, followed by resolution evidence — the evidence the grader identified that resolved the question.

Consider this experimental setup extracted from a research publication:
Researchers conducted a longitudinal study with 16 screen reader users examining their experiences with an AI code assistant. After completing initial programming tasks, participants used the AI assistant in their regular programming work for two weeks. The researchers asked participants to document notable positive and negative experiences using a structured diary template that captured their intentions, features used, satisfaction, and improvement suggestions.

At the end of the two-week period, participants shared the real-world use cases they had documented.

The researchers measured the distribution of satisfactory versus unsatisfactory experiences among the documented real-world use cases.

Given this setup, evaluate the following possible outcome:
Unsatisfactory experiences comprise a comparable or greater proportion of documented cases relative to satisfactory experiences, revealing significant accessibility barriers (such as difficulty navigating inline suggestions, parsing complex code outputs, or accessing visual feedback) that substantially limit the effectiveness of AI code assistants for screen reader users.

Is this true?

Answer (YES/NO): YES